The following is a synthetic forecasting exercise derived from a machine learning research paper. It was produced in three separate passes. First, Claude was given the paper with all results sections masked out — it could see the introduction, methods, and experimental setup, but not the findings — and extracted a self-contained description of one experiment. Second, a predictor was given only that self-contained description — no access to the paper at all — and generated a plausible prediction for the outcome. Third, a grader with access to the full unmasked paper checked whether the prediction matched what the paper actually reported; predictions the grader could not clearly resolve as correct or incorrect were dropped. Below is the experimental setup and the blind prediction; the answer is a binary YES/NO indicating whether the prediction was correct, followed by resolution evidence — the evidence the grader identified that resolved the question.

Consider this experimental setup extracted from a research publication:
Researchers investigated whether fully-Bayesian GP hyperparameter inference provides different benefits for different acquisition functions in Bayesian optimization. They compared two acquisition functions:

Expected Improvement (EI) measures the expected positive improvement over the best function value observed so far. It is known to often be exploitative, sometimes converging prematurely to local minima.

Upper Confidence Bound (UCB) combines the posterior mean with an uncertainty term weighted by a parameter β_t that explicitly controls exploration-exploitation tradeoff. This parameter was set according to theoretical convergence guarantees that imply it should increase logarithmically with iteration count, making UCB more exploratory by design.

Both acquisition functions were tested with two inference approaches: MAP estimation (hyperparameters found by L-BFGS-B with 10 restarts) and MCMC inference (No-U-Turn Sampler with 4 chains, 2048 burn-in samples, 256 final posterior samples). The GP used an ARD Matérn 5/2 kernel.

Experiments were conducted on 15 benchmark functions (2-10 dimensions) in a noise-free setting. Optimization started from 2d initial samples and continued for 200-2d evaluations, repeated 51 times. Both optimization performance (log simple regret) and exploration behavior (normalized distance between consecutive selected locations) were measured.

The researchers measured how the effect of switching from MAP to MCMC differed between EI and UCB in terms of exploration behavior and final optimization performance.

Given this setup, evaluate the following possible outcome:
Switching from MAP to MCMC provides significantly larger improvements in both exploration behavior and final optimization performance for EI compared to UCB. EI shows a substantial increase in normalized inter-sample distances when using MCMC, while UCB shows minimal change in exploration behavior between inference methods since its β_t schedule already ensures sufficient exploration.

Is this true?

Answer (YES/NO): NO